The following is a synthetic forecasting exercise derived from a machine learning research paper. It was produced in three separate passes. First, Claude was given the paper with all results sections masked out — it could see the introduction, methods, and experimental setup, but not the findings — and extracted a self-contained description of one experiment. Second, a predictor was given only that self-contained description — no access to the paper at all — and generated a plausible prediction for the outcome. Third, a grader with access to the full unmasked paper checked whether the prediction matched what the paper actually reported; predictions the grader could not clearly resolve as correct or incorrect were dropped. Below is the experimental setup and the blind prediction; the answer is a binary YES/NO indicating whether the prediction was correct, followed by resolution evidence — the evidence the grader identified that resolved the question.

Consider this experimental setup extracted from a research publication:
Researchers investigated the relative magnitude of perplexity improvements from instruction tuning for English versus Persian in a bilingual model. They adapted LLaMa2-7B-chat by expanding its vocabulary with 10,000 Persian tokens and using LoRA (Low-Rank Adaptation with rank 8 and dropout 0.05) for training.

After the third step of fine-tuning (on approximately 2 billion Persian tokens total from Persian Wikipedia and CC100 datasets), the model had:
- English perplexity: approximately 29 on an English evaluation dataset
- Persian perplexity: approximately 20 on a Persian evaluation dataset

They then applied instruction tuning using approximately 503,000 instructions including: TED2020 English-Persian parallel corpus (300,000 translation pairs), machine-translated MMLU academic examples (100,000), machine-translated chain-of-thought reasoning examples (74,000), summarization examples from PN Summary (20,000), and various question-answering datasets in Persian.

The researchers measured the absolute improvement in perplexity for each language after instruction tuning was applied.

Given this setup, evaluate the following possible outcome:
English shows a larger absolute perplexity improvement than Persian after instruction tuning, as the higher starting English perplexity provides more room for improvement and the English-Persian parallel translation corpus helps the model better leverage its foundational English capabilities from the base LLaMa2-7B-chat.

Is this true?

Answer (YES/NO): YES